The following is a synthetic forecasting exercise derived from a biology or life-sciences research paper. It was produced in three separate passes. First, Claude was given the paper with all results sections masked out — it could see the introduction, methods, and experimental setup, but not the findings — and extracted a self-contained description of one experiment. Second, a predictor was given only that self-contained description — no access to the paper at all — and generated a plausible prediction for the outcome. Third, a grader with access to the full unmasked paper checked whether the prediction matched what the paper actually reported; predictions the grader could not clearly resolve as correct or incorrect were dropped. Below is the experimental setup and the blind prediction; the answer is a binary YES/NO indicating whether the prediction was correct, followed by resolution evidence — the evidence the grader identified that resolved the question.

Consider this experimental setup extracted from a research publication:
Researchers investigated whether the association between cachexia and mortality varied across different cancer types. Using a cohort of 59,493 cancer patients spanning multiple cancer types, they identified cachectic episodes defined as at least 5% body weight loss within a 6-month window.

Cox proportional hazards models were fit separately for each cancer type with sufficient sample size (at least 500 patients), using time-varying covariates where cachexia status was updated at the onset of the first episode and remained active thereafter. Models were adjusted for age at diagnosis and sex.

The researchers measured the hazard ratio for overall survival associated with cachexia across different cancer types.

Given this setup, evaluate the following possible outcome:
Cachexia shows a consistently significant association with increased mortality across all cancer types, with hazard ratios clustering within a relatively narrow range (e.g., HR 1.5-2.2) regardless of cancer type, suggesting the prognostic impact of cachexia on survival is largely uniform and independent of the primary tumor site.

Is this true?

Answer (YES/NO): NO